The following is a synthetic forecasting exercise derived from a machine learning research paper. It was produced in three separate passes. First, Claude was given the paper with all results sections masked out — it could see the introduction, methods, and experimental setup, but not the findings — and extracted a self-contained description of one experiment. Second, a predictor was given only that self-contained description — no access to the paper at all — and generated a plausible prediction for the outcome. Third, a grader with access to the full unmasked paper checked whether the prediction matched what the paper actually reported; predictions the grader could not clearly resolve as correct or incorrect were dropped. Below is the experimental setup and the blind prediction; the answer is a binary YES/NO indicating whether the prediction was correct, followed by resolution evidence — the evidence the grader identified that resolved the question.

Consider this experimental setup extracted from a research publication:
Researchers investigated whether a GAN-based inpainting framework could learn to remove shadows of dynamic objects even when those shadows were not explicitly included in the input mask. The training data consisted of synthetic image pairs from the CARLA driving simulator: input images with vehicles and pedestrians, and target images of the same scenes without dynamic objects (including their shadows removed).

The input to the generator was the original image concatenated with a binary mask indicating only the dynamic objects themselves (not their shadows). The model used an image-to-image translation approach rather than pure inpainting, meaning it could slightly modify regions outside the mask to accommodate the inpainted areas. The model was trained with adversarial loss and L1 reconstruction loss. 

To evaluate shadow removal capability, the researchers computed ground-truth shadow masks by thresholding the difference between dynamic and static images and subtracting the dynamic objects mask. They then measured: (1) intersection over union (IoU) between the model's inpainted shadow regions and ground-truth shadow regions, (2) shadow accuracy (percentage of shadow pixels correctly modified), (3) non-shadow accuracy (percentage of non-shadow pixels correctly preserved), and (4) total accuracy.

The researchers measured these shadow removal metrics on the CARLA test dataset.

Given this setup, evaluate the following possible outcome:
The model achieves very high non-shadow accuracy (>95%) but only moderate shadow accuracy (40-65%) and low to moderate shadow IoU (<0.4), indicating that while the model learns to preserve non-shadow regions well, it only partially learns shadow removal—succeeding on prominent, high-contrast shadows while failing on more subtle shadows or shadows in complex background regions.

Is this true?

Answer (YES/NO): NO